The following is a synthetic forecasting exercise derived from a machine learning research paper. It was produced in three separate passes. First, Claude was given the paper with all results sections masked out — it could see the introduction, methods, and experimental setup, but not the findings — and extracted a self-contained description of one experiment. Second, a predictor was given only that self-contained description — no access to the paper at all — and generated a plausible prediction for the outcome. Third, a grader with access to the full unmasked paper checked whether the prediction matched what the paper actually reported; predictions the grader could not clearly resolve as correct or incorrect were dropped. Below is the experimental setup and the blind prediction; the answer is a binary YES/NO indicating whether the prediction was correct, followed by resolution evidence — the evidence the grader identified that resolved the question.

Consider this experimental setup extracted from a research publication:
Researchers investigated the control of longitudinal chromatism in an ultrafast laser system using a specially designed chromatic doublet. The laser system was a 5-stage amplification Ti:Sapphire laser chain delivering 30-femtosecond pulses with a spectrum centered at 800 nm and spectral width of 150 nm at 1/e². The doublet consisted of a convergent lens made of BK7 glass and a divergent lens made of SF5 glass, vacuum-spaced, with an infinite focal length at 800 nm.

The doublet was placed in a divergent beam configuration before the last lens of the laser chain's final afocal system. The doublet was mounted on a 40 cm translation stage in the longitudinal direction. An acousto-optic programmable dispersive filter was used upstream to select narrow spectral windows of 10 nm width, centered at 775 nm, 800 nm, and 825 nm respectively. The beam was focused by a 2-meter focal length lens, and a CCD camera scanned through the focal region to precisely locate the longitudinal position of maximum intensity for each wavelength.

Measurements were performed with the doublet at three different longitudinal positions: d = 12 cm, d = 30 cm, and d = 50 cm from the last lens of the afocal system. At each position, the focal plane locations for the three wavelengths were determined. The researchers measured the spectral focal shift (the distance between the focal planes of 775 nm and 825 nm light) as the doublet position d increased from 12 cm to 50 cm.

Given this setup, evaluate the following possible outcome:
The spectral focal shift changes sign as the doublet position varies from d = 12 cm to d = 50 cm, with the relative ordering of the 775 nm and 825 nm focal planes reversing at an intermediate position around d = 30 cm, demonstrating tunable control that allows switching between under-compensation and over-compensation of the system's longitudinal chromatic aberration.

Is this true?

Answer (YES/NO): NO